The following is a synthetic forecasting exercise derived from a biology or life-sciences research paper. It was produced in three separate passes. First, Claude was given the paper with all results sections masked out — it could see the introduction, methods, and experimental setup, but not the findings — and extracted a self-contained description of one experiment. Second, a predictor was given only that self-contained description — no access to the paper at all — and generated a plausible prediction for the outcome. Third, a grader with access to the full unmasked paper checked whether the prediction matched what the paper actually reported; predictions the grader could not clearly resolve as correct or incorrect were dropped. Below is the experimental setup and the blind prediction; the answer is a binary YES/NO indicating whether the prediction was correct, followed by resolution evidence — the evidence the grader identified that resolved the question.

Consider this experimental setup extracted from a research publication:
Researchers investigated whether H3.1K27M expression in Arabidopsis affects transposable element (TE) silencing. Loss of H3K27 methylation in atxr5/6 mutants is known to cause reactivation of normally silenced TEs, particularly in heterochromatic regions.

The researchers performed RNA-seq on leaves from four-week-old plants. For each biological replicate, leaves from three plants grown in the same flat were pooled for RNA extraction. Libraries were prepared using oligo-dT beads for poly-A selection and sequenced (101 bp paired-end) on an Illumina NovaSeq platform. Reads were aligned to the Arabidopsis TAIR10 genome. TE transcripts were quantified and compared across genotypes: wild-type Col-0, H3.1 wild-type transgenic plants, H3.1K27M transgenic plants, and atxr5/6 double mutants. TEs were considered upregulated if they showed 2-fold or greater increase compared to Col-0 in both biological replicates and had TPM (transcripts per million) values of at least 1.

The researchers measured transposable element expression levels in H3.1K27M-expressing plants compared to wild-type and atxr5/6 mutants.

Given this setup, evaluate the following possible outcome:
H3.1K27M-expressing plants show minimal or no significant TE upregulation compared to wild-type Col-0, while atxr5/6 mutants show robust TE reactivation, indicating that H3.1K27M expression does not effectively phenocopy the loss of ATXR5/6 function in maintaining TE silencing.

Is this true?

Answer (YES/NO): NO